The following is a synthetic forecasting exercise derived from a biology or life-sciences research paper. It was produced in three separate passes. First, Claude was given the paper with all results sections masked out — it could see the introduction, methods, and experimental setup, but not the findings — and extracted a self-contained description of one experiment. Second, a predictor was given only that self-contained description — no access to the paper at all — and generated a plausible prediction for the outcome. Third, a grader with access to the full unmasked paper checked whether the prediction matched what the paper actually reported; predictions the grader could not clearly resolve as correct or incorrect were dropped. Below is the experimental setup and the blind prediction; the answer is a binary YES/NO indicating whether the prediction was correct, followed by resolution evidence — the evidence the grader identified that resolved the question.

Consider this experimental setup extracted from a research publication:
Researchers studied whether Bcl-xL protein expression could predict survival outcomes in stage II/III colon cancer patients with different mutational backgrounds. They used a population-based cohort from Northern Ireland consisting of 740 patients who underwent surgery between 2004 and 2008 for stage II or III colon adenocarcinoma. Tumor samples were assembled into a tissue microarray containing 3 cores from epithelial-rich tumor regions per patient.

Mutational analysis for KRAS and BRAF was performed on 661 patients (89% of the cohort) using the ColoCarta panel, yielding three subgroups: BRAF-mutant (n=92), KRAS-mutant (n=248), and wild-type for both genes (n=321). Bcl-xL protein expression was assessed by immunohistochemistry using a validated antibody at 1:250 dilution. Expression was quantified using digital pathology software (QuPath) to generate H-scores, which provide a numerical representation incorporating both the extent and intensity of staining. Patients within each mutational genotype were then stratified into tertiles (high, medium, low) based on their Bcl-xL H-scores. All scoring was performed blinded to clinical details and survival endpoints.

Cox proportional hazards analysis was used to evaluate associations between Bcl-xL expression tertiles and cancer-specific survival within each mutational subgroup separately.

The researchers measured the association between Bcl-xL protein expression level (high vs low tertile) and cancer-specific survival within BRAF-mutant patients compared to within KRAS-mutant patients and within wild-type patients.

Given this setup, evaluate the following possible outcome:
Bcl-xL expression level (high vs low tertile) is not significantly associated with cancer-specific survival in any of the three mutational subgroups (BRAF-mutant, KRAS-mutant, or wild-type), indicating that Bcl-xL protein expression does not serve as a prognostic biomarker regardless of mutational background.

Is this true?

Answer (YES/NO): NO